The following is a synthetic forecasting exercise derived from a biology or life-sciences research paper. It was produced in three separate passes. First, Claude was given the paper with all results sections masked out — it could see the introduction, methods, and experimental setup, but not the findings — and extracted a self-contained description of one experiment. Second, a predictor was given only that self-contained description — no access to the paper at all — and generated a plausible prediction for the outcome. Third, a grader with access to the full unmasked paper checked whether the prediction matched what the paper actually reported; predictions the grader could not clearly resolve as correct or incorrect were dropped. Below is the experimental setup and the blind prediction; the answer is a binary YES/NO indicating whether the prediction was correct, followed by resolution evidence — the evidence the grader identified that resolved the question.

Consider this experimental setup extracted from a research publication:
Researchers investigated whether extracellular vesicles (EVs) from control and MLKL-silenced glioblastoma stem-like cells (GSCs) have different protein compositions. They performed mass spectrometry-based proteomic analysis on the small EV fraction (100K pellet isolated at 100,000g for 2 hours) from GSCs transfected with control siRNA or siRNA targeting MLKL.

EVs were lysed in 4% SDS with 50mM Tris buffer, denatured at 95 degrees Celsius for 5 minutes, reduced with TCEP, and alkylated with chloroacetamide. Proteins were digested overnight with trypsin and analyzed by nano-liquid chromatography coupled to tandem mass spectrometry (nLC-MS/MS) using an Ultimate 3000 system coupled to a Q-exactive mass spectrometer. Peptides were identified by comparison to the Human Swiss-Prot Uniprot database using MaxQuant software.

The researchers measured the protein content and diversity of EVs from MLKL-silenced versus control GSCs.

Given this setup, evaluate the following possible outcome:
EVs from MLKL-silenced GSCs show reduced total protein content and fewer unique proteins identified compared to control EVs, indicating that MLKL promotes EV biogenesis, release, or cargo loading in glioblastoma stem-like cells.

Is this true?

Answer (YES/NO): NO